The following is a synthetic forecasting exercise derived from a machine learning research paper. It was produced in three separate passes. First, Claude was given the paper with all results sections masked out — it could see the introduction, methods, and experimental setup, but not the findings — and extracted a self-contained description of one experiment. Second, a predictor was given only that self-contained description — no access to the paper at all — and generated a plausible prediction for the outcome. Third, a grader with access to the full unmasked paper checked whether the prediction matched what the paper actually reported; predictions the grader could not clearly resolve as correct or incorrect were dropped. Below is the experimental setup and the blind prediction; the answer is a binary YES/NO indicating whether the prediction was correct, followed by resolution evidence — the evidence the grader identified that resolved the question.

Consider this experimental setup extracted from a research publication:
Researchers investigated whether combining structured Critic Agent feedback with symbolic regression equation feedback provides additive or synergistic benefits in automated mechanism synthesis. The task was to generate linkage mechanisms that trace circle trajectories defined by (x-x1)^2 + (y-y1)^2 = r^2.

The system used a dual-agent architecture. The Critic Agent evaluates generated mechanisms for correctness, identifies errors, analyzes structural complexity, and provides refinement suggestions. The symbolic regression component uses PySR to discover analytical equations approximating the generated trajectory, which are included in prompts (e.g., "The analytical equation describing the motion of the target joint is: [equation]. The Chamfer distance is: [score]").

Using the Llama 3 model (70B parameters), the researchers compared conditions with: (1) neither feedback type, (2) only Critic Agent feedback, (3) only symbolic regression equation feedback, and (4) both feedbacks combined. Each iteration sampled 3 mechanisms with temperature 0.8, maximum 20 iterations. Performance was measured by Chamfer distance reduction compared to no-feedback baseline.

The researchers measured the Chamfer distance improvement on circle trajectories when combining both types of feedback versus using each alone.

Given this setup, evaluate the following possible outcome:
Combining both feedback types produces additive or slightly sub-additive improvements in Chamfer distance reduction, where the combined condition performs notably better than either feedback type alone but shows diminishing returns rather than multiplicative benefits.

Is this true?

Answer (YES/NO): NO